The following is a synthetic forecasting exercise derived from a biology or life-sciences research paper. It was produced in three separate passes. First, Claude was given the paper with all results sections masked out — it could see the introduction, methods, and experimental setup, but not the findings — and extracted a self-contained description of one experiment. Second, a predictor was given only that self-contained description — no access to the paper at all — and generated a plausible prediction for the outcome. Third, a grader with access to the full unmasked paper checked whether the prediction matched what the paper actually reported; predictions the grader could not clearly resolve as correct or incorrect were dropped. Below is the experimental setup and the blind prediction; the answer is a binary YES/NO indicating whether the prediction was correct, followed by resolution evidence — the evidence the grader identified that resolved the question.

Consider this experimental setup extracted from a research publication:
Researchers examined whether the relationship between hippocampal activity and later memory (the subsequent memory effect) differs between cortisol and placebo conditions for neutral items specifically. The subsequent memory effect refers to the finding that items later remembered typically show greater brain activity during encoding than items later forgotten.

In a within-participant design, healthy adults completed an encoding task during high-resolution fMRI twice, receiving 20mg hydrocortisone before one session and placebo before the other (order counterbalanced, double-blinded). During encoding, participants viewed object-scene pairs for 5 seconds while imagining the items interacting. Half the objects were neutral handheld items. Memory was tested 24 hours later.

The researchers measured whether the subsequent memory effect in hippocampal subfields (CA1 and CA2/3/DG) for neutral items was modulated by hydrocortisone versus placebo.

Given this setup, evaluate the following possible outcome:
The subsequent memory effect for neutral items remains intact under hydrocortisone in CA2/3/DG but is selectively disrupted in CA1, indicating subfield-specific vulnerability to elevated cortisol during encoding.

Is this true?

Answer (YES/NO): NO